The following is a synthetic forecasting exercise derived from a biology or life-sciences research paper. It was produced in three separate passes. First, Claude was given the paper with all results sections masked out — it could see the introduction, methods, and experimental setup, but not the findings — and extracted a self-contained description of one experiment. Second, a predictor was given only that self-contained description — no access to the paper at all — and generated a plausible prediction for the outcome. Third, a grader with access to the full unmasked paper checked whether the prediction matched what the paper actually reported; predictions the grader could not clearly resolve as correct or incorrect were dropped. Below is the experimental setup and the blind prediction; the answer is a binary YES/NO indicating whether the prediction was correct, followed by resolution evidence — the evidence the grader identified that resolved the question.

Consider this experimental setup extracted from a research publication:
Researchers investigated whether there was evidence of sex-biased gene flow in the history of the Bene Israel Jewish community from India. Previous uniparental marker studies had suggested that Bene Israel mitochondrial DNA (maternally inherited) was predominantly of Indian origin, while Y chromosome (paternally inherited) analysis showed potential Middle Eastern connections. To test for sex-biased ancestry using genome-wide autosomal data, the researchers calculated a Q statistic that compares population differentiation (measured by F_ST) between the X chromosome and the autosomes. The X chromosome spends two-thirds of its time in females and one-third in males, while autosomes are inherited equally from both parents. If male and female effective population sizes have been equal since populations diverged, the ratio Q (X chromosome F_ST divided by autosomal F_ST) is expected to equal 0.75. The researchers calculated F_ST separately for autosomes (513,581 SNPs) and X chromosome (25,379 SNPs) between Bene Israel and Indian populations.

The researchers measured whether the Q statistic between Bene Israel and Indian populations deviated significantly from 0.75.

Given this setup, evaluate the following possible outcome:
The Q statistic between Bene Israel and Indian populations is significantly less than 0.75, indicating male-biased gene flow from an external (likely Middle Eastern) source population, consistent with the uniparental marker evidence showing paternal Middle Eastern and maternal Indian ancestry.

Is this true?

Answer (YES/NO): NO